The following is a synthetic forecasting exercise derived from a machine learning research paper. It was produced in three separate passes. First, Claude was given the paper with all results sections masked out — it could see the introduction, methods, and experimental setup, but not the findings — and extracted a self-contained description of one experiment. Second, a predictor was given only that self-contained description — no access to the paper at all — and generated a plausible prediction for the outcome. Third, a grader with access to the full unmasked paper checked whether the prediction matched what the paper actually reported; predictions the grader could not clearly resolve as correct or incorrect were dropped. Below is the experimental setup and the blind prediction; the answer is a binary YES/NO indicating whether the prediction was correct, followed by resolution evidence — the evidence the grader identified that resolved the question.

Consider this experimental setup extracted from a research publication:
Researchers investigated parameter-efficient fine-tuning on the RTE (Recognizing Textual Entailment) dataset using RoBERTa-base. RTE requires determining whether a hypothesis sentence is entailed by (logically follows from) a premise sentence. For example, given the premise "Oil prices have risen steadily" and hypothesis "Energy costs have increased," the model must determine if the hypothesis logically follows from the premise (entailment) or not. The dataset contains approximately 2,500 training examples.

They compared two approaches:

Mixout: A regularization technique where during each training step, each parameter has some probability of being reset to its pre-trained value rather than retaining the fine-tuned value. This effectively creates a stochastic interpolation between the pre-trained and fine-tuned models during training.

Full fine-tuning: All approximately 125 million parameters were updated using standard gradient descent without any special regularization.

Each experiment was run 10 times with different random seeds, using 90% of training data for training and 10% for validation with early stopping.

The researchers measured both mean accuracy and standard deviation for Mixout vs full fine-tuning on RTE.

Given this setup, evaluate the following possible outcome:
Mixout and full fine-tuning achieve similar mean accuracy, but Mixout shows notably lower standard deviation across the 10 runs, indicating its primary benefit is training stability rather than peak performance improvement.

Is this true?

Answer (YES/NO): NO